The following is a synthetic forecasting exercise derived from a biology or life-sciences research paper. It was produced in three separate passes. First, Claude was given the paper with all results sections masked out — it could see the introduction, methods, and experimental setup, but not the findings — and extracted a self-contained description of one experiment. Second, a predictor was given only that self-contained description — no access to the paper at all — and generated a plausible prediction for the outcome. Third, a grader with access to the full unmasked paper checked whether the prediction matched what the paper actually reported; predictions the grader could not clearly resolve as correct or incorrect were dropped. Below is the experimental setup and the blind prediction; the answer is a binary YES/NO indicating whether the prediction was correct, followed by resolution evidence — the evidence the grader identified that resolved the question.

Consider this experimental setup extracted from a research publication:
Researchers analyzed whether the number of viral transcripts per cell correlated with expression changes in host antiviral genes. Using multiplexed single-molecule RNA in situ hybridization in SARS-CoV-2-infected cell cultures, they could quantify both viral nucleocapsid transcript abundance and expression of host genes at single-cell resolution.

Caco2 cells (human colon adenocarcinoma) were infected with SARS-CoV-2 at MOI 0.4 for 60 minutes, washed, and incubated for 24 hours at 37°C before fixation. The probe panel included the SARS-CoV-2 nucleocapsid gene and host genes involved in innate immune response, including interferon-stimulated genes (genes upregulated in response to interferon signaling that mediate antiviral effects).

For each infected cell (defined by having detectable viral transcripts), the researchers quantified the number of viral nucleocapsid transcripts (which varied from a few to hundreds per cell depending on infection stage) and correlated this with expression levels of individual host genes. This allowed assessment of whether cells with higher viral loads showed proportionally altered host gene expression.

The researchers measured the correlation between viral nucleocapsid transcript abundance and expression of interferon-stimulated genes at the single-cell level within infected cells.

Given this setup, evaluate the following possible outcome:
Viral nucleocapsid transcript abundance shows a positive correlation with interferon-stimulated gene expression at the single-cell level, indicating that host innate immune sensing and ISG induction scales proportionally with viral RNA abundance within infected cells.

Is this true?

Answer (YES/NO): NO